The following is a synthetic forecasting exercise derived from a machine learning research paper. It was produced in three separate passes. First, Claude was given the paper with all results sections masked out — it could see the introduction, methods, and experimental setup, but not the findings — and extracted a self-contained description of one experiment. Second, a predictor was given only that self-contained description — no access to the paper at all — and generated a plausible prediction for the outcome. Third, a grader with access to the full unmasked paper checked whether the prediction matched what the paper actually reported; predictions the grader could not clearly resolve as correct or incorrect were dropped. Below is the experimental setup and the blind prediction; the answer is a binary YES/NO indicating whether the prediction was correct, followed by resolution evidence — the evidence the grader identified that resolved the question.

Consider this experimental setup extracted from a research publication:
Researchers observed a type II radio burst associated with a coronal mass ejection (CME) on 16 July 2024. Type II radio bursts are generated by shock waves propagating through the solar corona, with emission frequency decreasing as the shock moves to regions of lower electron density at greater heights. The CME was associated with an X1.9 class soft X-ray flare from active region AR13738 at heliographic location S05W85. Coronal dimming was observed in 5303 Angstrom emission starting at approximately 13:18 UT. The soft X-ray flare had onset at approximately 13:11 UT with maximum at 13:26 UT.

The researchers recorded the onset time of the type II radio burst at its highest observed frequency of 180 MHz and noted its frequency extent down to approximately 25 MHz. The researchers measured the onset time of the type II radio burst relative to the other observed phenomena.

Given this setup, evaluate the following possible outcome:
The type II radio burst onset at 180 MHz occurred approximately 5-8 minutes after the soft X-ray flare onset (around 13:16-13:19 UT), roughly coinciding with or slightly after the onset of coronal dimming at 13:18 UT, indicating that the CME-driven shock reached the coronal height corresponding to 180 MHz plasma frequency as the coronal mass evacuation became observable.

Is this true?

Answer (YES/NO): NO